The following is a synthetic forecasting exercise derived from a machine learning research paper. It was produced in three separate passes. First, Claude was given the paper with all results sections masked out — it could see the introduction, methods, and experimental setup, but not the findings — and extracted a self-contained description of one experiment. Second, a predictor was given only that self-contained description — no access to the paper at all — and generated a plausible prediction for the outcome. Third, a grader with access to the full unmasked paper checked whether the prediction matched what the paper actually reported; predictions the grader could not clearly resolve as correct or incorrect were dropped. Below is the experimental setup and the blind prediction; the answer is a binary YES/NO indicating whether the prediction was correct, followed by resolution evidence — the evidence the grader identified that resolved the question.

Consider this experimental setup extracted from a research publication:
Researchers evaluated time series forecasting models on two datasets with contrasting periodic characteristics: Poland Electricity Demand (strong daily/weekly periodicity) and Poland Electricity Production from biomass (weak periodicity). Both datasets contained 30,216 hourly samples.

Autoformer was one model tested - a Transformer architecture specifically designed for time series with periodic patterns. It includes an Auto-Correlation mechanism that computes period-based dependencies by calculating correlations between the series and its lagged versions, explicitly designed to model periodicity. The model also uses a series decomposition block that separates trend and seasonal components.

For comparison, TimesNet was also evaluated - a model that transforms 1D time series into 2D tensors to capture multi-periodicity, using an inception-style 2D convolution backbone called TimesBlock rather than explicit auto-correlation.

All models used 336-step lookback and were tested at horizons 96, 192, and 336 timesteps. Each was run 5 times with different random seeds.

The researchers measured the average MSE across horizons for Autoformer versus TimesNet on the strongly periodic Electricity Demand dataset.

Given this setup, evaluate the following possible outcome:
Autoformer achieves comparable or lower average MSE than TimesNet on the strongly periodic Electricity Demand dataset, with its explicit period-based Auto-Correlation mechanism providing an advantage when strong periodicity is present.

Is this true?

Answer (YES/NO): NO